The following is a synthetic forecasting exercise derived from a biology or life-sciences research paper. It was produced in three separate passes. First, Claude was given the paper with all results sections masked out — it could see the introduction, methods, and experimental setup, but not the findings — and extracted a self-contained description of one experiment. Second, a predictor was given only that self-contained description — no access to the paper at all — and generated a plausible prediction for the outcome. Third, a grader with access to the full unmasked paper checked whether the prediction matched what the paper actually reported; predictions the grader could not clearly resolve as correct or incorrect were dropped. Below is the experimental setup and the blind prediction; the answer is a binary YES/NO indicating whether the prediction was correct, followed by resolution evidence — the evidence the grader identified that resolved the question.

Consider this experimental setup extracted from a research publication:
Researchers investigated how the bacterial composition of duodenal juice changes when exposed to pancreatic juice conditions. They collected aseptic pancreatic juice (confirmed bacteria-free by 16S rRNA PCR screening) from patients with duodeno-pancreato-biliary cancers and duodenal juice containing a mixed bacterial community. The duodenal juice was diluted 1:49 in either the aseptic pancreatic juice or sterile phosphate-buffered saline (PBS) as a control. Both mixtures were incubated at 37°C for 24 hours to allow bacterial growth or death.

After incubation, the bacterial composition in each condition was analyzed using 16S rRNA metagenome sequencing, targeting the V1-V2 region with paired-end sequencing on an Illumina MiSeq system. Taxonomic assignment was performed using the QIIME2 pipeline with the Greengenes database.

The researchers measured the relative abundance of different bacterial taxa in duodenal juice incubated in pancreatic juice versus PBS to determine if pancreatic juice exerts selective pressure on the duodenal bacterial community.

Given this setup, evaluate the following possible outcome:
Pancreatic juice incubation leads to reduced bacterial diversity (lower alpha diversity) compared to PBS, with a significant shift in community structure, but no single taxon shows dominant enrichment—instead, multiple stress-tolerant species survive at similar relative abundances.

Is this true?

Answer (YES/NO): NO